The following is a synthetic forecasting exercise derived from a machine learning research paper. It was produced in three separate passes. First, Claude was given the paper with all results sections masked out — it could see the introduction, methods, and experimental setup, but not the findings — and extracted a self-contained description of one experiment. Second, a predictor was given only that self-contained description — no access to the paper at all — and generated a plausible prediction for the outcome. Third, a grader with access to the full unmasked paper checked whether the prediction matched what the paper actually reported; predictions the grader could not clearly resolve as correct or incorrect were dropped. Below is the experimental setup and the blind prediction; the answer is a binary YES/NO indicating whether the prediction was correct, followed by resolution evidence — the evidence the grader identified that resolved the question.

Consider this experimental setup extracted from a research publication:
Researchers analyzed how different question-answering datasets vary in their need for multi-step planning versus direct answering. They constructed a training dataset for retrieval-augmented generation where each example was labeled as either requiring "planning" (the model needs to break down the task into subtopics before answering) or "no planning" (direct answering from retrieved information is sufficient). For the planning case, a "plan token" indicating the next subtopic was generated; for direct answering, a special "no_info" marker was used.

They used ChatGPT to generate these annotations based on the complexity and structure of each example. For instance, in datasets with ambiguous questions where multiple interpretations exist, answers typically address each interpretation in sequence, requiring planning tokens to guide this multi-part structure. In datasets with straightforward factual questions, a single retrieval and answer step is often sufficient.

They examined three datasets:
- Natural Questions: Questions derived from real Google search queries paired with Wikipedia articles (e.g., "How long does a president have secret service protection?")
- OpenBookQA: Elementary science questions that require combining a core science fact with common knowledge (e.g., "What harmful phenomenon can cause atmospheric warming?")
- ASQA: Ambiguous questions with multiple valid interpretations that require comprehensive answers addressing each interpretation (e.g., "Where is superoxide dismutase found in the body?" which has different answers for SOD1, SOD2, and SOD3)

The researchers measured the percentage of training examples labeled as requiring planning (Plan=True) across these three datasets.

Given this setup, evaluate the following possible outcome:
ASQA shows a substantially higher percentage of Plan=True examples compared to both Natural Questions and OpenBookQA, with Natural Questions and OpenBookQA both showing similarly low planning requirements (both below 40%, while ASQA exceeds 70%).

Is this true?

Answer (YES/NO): NO